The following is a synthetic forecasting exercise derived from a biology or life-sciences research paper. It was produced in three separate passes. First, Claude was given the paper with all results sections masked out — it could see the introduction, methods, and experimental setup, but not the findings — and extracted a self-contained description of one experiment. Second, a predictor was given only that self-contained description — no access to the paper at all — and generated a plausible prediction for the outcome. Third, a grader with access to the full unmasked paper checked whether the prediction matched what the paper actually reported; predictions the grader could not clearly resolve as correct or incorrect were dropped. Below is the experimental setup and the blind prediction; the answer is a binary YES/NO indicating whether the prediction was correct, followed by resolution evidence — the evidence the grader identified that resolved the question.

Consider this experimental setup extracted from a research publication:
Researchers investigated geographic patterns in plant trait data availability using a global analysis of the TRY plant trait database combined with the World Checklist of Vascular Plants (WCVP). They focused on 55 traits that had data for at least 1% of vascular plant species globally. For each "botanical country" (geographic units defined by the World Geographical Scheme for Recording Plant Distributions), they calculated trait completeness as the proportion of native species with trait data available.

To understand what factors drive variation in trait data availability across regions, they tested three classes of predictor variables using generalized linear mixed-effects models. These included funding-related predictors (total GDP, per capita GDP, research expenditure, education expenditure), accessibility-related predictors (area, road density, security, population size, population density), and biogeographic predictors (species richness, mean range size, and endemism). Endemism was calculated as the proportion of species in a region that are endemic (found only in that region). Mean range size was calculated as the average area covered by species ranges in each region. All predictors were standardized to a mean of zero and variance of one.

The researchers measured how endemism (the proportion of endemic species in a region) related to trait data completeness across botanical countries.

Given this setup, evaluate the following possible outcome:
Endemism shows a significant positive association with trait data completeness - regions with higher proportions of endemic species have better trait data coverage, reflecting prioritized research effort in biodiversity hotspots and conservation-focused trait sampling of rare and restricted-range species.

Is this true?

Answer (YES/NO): NO